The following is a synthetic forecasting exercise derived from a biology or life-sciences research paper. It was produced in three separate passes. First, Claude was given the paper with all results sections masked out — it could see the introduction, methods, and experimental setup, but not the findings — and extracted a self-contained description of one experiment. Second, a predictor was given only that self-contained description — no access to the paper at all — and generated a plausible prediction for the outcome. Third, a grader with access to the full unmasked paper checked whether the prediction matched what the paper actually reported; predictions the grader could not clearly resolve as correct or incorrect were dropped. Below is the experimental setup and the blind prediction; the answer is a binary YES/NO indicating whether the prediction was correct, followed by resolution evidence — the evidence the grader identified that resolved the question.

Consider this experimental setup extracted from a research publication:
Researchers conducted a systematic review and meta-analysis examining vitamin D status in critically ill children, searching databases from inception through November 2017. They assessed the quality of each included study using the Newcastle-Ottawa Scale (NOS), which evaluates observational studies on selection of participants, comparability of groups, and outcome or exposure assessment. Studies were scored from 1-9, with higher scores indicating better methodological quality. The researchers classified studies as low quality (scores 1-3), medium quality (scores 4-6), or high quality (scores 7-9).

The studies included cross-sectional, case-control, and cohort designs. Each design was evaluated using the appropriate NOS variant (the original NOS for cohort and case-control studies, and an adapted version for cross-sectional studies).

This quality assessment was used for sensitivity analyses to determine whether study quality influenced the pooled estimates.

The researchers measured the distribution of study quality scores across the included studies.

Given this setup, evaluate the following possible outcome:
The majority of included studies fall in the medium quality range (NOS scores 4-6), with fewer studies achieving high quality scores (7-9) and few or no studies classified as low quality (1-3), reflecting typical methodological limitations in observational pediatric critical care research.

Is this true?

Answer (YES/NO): NO